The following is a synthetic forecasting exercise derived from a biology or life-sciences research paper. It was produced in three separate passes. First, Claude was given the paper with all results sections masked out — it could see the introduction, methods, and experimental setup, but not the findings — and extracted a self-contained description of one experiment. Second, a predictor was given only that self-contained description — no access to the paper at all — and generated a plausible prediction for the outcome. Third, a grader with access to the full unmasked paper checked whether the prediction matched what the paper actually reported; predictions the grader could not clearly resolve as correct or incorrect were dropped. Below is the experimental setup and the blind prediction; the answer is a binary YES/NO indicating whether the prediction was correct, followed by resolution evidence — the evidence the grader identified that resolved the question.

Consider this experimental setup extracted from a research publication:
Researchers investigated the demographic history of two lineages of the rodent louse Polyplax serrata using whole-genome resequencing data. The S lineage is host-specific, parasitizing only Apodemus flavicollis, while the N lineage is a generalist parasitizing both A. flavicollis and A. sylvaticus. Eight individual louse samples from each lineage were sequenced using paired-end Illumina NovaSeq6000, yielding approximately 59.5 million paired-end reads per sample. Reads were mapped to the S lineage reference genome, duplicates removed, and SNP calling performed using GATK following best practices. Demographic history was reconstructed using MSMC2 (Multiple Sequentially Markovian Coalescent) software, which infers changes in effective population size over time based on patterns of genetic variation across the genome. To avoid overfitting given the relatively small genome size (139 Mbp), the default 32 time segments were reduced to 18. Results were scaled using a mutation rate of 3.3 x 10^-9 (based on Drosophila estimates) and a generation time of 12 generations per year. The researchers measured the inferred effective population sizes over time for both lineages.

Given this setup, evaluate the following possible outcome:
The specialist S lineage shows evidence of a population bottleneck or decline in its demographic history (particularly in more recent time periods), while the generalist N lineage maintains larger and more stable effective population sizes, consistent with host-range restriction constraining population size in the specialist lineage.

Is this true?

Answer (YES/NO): NO